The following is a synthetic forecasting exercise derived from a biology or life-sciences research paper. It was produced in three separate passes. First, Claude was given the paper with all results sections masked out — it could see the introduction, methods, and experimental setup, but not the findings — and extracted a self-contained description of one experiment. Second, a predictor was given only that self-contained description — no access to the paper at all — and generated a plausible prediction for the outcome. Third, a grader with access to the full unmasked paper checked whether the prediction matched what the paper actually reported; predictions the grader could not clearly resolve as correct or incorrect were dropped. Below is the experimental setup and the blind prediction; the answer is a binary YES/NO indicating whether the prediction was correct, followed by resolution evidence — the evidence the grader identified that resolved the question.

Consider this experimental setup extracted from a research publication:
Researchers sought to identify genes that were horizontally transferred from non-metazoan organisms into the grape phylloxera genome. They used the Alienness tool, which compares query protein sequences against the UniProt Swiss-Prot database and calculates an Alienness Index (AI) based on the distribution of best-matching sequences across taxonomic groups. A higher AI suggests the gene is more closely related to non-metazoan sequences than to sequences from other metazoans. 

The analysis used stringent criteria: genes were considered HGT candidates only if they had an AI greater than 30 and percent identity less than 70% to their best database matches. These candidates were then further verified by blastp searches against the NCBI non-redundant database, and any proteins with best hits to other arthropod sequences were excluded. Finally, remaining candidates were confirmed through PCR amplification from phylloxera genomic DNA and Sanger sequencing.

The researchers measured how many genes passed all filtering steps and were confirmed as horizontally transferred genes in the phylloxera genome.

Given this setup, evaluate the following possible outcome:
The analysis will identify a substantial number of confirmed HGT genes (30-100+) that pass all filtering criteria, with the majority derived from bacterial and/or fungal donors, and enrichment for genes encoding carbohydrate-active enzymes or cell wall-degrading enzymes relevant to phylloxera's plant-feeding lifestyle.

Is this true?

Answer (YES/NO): NO